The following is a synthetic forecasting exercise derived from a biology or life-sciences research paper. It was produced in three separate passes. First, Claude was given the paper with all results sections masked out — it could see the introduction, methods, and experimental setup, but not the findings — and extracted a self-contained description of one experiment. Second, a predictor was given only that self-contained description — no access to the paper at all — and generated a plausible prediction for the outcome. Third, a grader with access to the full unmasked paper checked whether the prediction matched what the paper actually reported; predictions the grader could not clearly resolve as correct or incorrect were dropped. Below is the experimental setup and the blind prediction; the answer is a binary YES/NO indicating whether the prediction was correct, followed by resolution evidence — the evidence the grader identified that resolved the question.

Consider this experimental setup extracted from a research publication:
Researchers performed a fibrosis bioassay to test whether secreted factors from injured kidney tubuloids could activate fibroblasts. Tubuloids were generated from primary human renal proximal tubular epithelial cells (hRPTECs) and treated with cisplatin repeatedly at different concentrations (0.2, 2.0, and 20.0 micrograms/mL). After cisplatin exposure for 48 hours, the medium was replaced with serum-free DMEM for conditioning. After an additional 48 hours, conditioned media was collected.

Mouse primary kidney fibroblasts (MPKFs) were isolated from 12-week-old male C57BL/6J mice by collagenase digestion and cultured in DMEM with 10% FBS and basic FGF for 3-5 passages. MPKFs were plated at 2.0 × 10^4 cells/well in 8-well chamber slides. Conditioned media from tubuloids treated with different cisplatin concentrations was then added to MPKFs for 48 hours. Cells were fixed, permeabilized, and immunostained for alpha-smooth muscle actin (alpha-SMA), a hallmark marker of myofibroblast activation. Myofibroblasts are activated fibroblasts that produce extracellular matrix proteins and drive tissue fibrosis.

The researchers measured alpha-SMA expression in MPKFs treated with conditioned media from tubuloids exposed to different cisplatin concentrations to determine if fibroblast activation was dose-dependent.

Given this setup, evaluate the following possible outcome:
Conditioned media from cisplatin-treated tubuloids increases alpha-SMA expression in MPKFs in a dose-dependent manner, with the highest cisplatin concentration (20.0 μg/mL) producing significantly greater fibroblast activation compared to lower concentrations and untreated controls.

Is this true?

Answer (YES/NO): NO